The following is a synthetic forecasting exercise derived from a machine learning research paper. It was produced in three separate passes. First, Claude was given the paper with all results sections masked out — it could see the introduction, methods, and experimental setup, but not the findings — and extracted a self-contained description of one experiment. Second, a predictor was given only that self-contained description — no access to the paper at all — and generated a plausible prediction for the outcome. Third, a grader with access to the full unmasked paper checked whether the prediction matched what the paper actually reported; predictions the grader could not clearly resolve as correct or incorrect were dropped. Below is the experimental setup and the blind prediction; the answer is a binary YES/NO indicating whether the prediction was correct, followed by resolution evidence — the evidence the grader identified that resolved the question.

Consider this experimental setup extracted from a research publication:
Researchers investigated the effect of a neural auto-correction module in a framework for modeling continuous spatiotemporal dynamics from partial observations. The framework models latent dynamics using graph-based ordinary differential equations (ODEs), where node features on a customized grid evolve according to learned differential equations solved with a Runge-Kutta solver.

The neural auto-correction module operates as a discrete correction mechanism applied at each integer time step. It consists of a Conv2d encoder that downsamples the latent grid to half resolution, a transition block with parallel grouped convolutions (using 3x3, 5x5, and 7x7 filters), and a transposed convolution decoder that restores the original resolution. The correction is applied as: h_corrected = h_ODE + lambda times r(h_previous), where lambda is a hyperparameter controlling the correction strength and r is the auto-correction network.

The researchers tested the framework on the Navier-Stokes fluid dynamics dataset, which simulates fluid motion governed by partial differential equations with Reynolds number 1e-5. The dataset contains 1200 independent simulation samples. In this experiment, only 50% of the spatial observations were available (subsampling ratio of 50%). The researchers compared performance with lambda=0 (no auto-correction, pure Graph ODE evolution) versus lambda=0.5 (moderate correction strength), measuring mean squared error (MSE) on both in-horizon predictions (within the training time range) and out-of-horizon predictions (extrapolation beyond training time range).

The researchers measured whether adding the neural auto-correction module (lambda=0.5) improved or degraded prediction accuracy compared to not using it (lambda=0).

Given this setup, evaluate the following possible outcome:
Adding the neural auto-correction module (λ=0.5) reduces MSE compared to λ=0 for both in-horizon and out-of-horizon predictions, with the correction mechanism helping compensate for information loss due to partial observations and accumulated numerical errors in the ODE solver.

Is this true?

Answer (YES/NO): YES